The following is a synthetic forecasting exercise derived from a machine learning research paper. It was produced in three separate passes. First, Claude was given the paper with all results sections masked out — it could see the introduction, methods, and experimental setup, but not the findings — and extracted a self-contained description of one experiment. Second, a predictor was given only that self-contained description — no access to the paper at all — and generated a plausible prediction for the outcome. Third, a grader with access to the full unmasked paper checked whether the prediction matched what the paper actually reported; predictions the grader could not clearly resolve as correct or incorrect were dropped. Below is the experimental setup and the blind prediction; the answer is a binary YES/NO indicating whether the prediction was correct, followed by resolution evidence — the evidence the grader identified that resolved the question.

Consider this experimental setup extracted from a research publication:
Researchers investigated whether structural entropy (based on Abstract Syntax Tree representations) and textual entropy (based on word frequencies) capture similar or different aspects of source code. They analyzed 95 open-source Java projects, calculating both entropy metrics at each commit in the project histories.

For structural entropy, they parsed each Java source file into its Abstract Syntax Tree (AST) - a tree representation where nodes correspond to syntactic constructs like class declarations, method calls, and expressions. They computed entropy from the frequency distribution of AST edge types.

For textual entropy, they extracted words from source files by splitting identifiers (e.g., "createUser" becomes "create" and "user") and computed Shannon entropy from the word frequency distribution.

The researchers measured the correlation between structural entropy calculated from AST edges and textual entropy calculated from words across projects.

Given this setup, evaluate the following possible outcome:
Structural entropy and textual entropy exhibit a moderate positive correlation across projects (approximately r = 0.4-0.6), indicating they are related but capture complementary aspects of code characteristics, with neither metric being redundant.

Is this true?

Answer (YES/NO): NO